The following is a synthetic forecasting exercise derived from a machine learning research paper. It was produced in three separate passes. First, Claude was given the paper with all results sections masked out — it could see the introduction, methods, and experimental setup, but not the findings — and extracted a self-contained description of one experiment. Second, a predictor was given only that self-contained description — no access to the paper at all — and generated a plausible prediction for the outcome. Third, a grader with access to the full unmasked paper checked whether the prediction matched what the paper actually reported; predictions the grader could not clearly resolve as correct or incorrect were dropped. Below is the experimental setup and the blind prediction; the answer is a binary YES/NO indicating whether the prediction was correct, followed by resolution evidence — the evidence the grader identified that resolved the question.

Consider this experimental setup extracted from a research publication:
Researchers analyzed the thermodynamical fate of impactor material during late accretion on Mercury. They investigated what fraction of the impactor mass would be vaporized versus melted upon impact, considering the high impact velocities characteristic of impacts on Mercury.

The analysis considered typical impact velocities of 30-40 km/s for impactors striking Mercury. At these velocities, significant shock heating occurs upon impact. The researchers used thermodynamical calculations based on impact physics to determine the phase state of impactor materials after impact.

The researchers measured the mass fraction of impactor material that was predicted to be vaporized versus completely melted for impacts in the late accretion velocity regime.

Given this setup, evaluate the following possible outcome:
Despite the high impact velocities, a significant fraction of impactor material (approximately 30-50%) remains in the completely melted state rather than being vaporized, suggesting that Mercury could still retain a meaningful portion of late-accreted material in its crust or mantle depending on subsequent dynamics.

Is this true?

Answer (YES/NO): NO